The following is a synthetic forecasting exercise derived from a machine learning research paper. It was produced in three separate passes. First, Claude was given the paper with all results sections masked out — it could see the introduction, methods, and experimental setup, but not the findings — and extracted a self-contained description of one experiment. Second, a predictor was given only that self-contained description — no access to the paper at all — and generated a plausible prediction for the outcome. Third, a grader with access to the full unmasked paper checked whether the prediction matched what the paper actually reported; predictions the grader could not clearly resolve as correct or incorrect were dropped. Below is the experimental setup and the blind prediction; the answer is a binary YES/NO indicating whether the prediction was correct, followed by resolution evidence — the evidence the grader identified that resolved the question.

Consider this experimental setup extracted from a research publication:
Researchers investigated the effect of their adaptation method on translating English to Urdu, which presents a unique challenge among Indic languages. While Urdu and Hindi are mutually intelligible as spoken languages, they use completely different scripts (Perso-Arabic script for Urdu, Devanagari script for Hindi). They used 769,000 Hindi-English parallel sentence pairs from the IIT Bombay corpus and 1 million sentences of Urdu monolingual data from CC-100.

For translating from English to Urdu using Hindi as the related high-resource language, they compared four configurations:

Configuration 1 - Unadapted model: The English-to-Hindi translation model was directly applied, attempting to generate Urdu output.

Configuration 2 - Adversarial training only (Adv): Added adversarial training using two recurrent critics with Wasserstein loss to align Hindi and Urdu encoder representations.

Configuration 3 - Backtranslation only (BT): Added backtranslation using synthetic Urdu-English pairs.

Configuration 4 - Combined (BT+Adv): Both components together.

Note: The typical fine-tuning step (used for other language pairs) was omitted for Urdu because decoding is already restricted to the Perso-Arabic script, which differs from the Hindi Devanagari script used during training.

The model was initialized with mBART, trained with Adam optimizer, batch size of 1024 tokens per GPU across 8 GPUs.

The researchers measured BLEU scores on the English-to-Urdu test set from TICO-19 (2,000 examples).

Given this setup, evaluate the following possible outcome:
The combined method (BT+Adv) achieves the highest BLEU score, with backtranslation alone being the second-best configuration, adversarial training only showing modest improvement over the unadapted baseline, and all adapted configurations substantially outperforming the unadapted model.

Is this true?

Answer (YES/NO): NO